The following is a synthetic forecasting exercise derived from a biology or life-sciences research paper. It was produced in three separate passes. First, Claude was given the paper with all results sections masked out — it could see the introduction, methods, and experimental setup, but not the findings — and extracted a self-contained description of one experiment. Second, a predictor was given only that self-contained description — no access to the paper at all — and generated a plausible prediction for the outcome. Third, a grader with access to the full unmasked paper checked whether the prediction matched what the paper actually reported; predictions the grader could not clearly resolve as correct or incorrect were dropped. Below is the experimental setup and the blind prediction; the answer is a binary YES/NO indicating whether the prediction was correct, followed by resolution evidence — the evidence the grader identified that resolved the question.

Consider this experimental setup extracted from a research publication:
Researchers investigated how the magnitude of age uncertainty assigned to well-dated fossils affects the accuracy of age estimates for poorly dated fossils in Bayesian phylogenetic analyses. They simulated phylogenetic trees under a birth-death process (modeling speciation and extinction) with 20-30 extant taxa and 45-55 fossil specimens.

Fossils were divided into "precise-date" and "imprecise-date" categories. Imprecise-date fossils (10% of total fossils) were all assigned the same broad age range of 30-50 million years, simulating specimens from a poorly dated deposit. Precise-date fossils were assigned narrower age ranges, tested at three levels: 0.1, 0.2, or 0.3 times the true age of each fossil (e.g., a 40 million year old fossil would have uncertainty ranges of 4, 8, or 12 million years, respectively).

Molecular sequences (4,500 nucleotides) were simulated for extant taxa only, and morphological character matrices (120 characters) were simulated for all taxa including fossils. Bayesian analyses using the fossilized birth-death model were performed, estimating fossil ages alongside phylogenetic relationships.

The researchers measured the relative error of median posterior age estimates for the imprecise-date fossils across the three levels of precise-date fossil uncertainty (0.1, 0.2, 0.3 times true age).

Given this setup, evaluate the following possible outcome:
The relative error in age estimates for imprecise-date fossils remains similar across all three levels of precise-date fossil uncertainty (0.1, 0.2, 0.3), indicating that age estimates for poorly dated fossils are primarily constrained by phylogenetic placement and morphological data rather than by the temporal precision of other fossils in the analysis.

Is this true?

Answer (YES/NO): YES